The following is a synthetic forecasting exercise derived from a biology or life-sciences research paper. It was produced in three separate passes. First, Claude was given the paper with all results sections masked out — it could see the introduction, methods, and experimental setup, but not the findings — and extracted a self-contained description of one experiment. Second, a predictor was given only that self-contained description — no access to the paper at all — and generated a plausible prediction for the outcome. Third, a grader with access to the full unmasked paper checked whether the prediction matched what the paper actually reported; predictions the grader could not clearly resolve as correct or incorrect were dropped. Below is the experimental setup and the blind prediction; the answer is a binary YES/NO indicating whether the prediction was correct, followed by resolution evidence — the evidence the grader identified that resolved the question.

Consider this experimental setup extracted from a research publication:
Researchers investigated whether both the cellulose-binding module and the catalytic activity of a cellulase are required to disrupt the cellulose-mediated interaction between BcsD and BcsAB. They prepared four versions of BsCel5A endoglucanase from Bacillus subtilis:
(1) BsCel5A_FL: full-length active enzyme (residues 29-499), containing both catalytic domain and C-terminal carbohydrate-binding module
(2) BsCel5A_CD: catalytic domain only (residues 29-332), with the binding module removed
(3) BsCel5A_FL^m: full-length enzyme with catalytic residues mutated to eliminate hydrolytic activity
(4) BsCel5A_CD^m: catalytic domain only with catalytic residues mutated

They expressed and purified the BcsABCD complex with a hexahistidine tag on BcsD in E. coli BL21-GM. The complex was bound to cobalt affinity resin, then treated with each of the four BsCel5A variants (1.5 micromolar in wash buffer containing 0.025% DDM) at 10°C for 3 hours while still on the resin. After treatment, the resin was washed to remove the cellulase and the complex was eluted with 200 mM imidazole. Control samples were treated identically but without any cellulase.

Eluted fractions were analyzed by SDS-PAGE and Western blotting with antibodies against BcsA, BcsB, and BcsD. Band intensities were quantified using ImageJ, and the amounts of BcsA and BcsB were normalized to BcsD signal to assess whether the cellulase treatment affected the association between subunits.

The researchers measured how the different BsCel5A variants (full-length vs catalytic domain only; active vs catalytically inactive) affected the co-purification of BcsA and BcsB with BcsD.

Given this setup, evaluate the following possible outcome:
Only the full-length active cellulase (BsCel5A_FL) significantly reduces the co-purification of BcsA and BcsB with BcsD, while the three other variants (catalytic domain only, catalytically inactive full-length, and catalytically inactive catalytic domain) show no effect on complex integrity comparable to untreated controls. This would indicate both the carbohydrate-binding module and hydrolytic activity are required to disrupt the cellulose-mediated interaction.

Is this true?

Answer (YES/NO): NO